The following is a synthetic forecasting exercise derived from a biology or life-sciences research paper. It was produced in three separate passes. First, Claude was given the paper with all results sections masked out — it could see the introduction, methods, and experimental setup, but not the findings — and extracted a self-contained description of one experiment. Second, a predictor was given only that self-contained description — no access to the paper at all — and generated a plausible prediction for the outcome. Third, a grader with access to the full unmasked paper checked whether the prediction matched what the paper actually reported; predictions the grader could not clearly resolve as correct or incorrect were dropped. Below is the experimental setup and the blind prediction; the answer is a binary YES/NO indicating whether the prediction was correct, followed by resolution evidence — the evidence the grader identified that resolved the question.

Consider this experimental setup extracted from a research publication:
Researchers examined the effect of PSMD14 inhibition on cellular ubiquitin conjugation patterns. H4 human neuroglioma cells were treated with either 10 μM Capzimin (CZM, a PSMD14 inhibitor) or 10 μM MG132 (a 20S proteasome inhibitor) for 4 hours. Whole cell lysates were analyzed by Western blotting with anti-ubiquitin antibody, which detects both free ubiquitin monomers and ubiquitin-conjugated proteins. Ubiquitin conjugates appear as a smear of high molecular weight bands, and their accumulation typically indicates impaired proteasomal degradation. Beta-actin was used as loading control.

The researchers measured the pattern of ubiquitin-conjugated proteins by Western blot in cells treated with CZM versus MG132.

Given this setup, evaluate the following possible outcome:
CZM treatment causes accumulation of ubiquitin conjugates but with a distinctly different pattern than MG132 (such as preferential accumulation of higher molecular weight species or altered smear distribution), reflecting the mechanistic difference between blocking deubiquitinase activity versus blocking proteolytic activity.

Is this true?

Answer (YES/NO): NO